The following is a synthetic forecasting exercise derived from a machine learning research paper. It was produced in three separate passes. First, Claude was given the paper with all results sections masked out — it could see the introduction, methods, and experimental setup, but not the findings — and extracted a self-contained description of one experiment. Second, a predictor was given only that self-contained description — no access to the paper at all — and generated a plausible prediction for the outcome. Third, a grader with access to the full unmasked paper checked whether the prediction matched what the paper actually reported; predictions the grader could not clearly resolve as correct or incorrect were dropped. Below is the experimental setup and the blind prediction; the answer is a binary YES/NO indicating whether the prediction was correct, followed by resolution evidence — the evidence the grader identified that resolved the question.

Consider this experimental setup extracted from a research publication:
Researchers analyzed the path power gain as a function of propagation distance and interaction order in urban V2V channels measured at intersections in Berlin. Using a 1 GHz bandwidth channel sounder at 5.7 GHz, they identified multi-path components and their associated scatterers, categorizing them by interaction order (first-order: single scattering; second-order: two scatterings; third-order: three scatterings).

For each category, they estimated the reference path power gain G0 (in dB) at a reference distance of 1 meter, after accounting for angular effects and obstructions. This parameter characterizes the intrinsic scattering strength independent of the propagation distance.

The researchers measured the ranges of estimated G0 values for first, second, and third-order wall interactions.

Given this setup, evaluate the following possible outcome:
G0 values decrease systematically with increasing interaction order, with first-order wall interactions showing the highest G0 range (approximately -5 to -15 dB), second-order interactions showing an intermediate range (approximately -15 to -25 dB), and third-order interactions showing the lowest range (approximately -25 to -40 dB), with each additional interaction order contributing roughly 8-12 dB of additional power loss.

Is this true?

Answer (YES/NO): NO